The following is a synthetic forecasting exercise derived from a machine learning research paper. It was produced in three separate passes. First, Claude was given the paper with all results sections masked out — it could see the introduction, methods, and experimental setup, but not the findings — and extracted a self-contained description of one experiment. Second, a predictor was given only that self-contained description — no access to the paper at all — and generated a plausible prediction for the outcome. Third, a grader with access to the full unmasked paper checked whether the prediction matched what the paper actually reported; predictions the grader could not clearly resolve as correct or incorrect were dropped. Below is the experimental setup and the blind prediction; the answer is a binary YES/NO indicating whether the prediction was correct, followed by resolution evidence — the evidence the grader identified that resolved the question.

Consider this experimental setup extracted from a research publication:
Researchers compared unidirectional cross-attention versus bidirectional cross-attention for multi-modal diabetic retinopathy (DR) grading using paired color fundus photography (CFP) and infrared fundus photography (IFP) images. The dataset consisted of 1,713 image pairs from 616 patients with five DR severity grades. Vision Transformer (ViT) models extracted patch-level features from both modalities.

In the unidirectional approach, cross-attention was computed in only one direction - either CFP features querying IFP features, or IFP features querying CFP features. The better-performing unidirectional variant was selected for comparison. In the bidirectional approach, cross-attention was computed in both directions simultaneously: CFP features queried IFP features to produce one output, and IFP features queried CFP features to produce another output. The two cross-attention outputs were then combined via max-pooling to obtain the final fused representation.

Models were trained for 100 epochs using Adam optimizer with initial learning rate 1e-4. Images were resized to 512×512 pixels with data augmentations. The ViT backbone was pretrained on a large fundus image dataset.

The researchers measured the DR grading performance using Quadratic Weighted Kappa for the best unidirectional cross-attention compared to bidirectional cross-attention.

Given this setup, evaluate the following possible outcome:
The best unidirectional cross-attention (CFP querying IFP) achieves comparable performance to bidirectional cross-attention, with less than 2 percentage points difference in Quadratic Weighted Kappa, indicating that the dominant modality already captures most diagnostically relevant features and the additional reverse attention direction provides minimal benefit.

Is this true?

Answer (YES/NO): NO